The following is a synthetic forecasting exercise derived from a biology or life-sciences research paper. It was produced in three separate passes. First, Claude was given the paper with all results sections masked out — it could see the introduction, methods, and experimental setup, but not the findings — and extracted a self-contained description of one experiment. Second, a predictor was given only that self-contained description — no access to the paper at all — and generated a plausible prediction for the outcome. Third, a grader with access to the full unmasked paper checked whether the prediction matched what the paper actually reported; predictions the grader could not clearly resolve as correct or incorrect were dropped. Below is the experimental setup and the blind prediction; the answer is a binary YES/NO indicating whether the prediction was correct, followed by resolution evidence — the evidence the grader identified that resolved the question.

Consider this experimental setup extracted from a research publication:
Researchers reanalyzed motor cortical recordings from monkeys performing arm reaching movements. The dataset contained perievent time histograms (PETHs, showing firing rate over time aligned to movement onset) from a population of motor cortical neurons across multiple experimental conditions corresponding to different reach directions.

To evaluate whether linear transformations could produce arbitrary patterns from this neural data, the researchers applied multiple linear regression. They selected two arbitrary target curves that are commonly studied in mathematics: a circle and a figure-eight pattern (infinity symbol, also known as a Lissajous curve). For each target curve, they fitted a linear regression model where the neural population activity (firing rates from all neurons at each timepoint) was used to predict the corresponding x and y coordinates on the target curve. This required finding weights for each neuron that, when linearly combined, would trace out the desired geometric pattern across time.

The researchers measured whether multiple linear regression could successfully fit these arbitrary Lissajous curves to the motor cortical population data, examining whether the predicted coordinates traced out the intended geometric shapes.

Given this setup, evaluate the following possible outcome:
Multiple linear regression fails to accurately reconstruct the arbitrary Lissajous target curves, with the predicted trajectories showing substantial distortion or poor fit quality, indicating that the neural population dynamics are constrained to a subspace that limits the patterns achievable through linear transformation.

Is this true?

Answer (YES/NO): NO